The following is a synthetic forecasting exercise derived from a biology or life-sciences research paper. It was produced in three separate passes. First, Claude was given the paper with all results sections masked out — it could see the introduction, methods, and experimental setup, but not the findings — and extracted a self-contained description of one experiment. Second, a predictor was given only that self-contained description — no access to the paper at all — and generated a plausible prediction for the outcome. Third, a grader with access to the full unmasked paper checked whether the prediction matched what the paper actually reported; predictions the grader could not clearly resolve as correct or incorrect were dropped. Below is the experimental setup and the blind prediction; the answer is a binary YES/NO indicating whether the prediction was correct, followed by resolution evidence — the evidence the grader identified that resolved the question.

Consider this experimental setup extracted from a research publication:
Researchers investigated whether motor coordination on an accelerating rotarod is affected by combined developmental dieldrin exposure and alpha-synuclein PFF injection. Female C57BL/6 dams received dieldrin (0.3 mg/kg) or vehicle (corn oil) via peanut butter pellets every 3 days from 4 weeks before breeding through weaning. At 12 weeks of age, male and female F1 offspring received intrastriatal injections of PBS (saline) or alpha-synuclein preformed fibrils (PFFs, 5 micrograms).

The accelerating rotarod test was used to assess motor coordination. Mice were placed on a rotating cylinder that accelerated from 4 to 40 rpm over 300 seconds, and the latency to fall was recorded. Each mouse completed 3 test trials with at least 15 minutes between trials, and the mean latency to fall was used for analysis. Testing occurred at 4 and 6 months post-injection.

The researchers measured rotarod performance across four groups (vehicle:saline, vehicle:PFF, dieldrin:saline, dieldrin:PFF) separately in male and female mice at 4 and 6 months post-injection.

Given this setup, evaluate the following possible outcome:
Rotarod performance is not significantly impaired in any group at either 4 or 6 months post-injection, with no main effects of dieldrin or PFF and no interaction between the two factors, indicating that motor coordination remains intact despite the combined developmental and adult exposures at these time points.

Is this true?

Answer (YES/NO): YES